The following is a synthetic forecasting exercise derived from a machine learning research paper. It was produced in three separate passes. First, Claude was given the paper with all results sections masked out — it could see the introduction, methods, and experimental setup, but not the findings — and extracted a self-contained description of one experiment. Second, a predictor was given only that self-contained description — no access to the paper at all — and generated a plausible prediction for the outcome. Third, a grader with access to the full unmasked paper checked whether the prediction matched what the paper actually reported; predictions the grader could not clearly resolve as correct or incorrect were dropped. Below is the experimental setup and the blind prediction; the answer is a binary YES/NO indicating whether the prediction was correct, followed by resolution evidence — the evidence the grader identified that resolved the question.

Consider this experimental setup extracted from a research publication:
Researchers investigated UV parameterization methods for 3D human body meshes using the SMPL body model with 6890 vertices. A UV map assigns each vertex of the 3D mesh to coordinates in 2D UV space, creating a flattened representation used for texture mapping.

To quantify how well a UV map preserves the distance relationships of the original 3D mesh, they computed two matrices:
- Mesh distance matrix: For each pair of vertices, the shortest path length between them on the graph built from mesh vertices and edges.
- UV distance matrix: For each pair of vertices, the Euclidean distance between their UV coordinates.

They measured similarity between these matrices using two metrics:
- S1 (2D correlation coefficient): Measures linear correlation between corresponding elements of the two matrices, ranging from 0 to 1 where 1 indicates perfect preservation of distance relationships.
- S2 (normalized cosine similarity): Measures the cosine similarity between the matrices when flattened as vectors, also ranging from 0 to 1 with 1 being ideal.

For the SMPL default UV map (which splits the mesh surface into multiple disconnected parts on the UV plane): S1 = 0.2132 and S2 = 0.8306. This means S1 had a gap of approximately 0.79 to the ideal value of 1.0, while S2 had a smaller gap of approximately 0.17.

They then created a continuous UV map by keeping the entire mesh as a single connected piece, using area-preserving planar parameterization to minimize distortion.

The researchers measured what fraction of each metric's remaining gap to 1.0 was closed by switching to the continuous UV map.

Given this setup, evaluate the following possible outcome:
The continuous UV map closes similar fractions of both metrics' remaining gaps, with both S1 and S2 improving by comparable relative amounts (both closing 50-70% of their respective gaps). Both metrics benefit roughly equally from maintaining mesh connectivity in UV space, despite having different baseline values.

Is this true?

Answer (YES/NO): NO